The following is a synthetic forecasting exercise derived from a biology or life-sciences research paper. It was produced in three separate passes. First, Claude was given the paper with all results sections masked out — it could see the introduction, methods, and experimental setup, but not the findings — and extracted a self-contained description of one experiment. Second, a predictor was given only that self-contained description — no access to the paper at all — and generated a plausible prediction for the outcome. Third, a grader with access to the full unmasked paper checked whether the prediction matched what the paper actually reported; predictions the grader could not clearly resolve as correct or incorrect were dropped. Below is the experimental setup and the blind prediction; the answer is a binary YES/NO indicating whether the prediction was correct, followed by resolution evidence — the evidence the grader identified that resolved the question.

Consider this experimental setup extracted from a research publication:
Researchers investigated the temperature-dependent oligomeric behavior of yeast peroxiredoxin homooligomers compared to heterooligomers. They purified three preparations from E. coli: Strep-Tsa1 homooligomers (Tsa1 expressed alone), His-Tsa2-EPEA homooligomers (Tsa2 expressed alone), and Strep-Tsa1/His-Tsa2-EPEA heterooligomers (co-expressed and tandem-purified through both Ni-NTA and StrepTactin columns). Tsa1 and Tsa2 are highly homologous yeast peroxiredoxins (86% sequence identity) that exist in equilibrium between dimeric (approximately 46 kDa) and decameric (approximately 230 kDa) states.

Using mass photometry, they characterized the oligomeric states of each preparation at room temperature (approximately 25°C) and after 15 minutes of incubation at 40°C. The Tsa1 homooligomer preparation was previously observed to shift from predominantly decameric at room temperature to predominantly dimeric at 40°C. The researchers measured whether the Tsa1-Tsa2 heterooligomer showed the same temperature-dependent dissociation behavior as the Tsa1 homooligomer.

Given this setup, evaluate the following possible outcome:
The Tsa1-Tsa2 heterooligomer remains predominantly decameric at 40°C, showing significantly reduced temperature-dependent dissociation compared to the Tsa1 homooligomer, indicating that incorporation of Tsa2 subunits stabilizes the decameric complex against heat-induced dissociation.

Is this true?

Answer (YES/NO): YES